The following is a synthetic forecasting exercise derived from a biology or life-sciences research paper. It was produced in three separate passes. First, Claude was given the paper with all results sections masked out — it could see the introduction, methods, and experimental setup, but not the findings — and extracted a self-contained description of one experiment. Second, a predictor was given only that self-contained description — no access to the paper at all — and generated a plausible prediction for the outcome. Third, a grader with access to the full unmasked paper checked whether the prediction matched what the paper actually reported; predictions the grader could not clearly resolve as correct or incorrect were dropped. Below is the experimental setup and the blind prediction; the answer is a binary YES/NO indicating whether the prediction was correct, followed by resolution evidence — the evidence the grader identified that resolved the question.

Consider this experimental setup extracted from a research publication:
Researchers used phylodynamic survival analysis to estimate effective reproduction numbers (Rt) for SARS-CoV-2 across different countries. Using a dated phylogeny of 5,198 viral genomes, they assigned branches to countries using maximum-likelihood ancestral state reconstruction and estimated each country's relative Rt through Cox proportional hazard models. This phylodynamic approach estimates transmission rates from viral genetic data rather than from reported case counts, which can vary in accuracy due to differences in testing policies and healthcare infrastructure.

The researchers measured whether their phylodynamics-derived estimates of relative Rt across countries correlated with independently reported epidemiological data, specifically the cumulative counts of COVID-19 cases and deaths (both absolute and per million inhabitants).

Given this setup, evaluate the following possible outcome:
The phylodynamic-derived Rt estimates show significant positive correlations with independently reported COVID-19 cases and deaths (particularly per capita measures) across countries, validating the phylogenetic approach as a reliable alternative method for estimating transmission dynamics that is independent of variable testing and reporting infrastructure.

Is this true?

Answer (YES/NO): NO